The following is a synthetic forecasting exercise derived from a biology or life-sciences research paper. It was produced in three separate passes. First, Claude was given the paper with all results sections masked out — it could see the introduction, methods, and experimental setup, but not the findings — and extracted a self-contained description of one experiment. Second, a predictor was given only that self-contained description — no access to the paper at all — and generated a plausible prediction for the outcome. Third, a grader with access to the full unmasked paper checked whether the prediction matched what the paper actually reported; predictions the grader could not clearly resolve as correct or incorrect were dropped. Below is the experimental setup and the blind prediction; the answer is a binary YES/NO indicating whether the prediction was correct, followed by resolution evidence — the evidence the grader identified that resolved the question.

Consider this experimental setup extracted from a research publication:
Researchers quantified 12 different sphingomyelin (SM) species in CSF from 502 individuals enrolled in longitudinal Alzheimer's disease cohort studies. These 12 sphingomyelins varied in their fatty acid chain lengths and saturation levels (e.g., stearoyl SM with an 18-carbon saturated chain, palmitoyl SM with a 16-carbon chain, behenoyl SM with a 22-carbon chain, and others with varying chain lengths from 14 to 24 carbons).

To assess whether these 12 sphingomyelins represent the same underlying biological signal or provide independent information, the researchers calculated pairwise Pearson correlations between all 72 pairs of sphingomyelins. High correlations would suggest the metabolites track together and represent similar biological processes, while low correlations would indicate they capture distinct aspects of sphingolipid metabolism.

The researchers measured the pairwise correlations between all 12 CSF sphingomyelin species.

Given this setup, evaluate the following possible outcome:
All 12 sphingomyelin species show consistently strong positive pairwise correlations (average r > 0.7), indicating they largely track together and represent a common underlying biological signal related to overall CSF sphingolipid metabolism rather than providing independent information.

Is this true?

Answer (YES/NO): YES